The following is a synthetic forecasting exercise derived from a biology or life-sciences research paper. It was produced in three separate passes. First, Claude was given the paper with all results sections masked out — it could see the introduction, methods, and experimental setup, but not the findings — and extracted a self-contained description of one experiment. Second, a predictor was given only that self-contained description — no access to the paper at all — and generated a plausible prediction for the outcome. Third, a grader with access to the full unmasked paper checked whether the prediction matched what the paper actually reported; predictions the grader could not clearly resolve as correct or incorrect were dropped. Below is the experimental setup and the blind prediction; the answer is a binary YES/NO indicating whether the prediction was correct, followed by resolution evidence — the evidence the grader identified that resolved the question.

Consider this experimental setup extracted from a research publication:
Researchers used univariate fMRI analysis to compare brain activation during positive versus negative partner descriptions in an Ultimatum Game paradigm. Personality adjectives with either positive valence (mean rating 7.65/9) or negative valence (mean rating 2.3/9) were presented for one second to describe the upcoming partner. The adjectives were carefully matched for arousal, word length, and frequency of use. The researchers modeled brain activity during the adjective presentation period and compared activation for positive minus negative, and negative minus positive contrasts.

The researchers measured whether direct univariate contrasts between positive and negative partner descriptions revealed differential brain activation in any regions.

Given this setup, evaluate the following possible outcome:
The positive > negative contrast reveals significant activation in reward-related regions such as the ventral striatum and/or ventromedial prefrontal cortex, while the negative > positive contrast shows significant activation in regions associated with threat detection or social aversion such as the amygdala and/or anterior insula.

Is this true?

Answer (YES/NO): NO